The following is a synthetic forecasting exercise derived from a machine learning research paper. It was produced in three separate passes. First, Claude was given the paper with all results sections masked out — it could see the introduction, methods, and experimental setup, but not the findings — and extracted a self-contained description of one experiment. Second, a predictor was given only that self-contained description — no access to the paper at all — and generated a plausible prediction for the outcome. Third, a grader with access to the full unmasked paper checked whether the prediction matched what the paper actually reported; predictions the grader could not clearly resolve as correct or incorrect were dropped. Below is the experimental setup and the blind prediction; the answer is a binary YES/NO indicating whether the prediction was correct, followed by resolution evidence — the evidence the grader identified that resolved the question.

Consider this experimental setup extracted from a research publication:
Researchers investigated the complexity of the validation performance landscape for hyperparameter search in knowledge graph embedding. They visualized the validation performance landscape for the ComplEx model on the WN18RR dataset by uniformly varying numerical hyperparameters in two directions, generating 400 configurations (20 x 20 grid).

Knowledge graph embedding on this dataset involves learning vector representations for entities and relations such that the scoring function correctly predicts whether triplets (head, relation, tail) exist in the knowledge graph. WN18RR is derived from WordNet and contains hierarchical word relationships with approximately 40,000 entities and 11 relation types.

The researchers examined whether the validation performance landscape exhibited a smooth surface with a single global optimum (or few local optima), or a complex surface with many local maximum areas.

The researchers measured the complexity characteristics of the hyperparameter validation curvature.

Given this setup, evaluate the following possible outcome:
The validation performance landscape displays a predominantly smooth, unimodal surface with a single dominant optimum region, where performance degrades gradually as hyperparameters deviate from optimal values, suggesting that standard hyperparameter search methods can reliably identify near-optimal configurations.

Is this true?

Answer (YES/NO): NO